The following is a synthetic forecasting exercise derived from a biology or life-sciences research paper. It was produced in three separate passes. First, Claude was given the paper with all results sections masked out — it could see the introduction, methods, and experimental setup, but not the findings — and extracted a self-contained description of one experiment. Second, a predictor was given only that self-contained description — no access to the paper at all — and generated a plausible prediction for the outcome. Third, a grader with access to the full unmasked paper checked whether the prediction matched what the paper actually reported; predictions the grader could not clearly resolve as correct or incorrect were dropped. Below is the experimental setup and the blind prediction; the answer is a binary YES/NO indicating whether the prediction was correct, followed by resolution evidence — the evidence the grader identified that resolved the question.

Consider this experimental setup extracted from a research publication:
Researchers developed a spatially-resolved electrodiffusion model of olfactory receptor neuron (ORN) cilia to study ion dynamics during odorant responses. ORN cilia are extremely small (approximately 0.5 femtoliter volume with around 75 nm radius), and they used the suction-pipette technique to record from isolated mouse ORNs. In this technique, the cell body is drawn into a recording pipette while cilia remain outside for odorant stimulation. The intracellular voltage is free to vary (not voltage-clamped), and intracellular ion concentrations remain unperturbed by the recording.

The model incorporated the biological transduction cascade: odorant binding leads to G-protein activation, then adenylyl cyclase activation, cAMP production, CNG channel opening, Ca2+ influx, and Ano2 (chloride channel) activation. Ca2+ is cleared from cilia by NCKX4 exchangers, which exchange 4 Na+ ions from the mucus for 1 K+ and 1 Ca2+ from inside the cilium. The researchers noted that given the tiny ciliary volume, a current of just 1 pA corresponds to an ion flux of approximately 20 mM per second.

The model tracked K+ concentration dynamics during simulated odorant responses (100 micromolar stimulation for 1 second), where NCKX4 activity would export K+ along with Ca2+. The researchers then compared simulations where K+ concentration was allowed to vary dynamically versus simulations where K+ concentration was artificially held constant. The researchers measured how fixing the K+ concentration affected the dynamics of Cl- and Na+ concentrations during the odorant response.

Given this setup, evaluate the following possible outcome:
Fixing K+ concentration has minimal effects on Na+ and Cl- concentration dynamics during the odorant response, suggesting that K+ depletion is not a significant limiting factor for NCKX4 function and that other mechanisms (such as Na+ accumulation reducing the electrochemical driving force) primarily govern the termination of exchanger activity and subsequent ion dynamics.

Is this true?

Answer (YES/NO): NO